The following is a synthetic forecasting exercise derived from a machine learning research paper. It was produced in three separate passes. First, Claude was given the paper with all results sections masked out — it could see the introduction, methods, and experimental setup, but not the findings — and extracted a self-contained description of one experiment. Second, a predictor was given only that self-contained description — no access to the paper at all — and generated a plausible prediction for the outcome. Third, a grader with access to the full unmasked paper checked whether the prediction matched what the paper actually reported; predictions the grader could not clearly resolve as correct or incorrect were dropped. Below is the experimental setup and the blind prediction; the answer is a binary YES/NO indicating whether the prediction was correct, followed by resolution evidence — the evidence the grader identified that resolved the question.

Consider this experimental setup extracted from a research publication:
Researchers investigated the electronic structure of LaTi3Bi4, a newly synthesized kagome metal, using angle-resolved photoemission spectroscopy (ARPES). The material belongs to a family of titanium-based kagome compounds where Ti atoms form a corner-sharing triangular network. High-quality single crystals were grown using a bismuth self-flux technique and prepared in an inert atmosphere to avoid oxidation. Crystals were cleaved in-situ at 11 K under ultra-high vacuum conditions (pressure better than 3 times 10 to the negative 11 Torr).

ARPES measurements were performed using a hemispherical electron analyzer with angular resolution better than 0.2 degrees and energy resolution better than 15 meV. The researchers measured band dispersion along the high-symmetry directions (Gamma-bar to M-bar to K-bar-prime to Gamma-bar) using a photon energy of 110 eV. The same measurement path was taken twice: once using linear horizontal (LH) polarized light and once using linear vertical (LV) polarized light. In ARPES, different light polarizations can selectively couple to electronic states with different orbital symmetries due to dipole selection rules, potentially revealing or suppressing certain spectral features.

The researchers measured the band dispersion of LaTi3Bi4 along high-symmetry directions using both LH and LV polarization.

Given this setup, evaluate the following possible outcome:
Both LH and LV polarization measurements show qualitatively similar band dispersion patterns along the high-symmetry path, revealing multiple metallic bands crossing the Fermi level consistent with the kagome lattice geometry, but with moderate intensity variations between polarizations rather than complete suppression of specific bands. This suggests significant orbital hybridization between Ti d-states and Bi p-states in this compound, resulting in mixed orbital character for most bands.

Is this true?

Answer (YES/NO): NO